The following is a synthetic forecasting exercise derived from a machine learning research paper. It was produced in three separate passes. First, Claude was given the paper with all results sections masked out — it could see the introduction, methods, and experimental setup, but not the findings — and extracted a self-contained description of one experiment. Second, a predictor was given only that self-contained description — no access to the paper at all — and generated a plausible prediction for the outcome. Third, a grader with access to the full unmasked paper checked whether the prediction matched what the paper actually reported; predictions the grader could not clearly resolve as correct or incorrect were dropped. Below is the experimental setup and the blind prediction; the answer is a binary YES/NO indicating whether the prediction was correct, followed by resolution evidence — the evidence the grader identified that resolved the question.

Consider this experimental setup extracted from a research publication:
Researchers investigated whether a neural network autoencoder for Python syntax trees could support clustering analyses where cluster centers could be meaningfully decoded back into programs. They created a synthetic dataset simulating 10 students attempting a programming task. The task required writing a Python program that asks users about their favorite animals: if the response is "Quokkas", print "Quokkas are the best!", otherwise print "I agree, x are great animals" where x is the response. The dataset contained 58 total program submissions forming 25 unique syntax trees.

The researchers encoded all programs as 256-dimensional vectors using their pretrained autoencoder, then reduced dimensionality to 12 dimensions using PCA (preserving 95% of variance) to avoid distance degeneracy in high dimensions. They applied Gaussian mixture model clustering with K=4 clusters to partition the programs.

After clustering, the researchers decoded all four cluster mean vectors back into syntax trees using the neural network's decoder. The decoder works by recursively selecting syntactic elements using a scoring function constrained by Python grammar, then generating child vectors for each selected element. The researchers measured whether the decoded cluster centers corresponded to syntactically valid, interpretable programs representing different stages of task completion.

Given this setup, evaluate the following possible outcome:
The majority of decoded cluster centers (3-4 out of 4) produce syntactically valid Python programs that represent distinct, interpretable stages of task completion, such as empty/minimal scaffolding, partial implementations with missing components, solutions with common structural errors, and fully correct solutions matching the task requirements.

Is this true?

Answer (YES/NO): YES